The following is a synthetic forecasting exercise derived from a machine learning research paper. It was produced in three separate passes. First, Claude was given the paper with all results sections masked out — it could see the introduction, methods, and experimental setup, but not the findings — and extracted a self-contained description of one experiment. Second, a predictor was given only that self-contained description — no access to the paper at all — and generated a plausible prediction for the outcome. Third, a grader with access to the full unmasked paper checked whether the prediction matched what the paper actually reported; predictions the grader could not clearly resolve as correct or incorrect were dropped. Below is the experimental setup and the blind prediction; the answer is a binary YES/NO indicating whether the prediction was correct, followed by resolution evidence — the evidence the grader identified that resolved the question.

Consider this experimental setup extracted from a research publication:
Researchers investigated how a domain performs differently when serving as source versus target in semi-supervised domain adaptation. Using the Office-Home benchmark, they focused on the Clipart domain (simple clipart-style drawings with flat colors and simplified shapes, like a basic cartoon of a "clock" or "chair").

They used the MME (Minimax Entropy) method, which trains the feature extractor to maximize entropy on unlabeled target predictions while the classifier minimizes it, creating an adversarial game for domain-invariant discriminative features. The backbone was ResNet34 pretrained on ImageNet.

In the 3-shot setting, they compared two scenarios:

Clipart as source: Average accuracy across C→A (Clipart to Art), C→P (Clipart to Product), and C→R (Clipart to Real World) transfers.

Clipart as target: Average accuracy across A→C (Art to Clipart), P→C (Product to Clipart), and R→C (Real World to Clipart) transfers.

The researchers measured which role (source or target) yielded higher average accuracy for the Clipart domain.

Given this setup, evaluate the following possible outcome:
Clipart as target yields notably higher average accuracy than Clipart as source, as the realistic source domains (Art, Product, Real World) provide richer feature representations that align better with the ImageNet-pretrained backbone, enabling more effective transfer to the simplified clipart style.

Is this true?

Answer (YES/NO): NO